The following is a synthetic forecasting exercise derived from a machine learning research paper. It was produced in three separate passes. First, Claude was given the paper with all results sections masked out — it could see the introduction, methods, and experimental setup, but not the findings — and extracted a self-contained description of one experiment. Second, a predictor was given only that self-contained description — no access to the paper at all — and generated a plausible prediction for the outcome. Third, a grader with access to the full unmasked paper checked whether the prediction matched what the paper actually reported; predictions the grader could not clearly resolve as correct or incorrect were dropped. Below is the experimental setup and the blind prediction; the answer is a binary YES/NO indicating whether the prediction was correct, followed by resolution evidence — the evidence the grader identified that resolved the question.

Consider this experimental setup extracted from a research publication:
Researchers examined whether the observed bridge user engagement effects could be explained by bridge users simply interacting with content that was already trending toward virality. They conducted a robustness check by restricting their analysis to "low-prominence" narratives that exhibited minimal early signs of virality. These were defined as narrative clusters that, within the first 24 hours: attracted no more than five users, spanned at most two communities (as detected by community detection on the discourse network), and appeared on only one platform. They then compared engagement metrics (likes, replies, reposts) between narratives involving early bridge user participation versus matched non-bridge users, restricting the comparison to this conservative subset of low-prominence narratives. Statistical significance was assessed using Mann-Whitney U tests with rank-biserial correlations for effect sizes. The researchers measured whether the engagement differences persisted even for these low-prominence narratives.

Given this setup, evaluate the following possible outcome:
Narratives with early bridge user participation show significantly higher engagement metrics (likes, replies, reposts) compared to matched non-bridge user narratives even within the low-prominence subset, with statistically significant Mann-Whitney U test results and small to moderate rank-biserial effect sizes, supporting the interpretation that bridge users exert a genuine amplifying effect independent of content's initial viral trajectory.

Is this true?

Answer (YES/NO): NO